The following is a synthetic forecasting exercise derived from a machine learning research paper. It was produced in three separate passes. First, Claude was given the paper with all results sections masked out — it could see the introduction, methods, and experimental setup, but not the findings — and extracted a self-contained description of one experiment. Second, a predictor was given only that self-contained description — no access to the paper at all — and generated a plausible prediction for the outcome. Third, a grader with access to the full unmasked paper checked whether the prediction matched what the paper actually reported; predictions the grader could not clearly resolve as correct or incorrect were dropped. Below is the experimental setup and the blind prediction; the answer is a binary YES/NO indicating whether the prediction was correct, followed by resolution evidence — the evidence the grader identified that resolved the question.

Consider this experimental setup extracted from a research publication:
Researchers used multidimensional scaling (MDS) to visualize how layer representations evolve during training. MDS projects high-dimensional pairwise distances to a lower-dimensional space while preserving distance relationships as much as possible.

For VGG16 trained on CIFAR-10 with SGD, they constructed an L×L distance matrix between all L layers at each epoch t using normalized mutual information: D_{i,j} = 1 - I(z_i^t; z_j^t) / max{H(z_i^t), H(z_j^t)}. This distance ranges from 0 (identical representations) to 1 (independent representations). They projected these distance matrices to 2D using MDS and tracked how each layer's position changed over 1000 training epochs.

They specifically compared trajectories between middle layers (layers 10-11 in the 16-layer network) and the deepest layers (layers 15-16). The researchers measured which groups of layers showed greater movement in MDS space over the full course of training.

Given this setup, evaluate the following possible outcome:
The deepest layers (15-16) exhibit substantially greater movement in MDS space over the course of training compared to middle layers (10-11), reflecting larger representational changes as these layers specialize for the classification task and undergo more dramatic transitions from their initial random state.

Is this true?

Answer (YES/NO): YES